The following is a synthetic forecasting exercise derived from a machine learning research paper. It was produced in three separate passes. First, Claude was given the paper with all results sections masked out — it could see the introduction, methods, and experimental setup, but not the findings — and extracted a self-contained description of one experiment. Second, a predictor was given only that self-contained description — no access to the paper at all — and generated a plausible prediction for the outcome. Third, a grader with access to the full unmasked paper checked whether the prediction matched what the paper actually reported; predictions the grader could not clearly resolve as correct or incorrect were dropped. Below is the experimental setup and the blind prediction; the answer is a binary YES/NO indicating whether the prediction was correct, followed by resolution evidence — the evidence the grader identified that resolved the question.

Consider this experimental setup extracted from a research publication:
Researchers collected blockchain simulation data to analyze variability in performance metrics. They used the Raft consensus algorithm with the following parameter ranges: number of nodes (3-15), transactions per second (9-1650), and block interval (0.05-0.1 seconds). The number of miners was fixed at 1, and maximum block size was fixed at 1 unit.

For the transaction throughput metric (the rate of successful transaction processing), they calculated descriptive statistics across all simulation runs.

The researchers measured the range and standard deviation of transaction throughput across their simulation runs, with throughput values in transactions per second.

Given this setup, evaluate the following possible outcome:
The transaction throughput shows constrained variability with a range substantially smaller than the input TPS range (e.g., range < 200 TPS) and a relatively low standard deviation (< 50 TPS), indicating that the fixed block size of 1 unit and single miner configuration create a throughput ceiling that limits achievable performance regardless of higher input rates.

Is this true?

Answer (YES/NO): NO